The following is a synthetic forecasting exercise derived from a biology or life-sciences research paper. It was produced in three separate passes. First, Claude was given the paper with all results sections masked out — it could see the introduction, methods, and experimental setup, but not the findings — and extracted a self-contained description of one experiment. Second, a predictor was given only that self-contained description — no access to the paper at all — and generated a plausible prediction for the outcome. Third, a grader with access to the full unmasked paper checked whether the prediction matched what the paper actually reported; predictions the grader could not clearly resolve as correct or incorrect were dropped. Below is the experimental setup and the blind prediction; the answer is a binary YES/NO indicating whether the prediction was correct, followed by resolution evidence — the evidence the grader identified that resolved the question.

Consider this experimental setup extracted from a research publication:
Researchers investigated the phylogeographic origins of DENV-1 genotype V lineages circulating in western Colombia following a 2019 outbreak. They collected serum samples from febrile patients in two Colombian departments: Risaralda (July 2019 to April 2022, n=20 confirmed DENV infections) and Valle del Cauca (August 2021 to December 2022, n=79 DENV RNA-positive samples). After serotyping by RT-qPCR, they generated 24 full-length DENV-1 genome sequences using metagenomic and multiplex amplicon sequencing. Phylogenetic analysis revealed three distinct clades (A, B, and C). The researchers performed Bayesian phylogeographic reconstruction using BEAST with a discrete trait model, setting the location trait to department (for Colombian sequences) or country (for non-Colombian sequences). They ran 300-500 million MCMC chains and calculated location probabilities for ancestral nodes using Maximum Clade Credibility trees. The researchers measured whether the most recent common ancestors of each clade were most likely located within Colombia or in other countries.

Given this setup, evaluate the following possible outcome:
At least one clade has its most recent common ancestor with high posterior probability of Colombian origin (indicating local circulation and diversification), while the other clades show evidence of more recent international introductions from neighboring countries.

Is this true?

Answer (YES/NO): NO